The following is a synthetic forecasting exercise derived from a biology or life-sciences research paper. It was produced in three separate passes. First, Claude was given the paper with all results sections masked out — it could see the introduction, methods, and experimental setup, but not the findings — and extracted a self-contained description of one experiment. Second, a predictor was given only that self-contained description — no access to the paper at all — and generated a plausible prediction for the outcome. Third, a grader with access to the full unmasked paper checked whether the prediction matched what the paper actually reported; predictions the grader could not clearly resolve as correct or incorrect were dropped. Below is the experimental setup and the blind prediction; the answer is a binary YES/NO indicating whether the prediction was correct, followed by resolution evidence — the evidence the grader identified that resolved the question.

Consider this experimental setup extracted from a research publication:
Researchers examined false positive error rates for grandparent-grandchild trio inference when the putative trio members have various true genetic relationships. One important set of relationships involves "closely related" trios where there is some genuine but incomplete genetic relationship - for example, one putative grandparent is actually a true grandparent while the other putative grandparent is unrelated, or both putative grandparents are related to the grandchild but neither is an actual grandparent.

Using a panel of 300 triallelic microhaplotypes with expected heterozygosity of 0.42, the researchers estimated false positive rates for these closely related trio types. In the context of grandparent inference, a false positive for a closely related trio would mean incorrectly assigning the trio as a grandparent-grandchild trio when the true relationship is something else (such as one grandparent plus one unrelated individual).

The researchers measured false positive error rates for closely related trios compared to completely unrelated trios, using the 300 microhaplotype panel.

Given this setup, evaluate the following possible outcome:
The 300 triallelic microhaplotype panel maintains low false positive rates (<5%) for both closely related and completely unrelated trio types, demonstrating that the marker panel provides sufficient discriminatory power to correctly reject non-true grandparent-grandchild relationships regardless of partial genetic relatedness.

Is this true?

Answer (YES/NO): NO